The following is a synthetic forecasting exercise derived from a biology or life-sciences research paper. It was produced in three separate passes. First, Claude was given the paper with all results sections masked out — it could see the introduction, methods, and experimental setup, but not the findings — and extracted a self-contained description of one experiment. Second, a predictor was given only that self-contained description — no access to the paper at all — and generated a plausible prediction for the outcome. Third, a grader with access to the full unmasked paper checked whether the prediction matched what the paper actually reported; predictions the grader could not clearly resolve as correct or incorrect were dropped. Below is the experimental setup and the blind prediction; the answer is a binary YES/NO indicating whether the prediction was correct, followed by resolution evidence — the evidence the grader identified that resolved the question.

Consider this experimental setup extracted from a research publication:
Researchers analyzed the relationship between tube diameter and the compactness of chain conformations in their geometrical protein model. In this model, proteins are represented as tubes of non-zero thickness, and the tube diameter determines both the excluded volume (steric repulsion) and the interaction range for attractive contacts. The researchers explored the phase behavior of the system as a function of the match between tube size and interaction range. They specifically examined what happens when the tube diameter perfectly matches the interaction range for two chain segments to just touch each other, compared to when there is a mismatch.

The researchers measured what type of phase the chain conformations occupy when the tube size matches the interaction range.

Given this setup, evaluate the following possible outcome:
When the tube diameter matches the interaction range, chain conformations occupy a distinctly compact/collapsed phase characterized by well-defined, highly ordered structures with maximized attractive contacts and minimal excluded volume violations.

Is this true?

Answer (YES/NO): NO